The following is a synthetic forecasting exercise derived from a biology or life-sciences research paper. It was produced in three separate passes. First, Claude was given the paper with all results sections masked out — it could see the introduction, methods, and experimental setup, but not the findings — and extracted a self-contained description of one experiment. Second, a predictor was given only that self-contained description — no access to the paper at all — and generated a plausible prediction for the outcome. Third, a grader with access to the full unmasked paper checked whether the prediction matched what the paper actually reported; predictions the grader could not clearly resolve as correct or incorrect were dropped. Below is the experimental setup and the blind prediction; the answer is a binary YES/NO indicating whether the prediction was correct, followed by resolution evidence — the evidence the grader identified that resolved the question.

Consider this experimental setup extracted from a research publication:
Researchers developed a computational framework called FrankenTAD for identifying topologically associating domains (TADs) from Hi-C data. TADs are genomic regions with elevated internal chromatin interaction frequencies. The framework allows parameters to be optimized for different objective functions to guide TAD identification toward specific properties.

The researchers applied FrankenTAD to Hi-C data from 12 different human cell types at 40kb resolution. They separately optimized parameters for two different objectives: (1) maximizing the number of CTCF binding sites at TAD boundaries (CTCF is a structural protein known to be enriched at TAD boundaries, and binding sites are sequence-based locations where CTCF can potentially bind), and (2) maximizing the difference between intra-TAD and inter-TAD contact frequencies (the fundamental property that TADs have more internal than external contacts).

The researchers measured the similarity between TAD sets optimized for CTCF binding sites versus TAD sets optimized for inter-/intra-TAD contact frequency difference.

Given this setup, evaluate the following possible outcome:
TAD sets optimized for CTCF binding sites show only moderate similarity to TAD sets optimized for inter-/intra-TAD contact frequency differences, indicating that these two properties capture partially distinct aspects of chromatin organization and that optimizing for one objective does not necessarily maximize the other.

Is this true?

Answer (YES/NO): NO